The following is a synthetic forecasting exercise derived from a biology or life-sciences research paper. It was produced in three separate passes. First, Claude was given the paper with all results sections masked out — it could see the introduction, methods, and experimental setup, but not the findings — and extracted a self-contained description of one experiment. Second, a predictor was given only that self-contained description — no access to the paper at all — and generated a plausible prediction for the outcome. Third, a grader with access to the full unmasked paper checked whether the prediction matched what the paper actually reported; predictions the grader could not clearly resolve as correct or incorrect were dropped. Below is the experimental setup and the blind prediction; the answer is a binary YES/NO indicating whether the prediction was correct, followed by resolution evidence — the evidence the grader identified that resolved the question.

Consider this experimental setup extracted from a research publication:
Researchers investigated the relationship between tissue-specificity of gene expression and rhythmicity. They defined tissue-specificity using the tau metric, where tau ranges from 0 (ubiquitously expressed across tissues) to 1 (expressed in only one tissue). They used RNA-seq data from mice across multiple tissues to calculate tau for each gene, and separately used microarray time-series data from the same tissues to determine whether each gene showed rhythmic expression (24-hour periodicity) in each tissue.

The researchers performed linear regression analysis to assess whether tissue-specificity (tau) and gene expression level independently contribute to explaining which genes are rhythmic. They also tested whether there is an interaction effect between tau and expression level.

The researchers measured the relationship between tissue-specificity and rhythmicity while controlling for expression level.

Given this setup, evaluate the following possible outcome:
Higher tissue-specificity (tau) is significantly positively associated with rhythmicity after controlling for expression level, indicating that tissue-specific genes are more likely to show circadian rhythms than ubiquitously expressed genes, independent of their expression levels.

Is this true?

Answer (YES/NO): NO